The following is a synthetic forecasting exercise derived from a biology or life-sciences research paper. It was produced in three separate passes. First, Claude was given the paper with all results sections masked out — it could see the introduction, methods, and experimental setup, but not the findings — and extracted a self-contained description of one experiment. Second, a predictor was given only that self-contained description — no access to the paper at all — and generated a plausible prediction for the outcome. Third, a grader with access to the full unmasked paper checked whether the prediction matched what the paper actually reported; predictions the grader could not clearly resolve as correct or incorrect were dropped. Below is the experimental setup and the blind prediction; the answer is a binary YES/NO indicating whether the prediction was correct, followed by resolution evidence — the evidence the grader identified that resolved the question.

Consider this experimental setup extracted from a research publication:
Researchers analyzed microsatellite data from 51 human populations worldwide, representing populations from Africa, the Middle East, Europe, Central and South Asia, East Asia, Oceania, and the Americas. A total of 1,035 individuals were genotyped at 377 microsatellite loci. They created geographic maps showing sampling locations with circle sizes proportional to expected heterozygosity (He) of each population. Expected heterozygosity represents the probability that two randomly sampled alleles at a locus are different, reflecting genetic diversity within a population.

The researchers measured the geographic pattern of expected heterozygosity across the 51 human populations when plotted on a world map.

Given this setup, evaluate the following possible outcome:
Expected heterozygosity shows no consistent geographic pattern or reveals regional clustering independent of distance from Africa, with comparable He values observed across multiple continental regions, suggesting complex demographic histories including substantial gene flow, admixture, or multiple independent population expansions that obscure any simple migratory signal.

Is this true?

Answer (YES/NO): NO